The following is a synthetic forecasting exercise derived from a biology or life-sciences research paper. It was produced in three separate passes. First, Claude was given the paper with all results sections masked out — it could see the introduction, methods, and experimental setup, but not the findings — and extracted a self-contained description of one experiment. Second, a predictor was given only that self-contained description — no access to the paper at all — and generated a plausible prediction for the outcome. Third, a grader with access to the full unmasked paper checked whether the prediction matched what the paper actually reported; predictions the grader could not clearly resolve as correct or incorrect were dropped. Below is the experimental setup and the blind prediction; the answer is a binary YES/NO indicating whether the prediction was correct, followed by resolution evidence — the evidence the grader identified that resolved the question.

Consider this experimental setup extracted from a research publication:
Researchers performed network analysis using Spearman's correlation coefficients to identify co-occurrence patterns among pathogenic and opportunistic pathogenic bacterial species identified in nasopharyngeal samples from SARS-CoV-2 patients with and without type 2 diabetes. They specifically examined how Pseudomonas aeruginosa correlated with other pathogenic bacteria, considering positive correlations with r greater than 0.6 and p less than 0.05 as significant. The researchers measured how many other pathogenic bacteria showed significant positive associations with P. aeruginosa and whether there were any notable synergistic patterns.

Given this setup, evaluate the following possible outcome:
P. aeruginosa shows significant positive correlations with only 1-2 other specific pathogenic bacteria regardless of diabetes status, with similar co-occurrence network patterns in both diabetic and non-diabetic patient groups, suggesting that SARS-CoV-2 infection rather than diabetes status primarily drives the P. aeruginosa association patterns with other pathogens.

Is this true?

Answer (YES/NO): NO